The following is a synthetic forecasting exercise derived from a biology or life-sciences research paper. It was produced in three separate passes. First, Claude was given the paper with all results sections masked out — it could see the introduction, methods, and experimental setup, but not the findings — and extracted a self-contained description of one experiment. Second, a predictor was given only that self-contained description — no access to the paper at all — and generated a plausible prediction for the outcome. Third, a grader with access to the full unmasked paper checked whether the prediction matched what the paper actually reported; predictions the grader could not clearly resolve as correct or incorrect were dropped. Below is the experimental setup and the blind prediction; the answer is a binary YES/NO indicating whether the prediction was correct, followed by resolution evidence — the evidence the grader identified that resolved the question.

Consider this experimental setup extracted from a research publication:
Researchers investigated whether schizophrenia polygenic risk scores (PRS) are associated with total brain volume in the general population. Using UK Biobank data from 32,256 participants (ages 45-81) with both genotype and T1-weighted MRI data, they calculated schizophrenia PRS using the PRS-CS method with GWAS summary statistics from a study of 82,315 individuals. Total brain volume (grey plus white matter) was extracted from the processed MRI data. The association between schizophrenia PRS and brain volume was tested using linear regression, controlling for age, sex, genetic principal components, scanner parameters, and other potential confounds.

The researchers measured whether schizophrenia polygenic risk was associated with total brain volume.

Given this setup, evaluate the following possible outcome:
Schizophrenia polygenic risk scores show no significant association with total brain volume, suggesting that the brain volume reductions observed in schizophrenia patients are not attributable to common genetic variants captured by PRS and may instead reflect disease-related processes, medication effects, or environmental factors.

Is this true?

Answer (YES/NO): NO